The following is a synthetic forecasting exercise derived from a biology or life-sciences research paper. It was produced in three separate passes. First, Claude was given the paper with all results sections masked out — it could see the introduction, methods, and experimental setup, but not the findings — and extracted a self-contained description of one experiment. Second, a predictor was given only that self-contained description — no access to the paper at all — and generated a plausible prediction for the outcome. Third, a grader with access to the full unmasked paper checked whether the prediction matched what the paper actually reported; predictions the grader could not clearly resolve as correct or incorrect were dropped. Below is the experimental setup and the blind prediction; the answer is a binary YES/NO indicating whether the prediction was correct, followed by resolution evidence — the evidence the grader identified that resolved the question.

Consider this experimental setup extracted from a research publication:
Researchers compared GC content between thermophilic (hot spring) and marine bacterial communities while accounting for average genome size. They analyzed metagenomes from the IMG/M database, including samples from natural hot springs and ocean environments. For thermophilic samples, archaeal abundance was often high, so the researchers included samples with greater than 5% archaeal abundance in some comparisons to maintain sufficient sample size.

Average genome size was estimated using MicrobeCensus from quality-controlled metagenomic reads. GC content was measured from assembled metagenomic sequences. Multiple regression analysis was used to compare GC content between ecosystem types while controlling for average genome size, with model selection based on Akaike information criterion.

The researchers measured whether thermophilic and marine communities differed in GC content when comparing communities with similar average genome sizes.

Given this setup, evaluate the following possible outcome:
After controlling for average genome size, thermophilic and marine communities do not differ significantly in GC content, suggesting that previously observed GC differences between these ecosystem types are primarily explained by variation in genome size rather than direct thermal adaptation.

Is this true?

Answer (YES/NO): NO